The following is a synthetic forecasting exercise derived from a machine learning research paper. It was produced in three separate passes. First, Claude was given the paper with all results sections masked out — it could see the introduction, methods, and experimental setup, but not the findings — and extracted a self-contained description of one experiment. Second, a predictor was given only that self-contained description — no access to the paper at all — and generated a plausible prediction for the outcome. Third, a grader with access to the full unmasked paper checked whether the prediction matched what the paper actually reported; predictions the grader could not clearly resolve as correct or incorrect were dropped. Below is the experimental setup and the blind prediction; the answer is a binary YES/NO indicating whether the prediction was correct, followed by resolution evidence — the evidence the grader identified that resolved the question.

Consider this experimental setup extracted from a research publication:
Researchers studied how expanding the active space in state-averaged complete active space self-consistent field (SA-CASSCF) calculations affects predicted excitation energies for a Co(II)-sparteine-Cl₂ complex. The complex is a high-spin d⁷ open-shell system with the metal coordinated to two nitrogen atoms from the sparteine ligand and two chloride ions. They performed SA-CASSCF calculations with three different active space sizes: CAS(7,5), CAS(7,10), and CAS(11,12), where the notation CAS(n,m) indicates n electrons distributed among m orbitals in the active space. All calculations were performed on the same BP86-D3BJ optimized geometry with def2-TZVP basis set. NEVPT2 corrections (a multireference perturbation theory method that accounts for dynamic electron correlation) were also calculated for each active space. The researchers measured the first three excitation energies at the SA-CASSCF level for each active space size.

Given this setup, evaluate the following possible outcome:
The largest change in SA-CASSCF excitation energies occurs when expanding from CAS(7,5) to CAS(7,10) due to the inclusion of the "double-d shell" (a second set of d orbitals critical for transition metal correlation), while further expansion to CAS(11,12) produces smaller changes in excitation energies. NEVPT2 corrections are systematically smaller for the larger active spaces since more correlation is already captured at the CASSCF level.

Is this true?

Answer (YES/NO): NO